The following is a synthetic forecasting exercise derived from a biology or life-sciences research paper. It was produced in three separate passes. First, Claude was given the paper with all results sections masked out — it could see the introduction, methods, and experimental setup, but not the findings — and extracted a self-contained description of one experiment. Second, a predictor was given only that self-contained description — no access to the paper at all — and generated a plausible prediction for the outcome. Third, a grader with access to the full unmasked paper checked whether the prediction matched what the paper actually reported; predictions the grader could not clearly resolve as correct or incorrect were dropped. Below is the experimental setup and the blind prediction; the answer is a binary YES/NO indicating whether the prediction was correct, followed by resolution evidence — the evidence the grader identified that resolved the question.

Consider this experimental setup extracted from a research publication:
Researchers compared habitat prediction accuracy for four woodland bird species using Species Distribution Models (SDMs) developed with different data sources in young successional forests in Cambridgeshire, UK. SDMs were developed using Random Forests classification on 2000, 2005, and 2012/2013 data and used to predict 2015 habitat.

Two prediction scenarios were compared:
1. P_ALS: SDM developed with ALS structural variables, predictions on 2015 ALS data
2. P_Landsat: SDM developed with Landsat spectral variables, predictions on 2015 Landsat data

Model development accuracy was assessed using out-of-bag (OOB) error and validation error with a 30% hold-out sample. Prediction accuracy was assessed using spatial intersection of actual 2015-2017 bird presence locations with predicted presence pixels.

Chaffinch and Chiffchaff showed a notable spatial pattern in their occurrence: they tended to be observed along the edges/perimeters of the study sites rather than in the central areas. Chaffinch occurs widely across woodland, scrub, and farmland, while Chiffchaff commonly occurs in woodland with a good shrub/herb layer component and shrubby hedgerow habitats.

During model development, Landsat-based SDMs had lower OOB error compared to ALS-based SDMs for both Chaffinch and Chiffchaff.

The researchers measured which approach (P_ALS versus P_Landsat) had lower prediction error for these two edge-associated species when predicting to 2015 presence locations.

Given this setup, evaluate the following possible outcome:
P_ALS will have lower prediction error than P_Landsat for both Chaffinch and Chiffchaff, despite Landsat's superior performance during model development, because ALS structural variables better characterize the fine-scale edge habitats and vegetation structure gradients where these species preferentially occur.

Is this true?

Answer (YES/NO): YES